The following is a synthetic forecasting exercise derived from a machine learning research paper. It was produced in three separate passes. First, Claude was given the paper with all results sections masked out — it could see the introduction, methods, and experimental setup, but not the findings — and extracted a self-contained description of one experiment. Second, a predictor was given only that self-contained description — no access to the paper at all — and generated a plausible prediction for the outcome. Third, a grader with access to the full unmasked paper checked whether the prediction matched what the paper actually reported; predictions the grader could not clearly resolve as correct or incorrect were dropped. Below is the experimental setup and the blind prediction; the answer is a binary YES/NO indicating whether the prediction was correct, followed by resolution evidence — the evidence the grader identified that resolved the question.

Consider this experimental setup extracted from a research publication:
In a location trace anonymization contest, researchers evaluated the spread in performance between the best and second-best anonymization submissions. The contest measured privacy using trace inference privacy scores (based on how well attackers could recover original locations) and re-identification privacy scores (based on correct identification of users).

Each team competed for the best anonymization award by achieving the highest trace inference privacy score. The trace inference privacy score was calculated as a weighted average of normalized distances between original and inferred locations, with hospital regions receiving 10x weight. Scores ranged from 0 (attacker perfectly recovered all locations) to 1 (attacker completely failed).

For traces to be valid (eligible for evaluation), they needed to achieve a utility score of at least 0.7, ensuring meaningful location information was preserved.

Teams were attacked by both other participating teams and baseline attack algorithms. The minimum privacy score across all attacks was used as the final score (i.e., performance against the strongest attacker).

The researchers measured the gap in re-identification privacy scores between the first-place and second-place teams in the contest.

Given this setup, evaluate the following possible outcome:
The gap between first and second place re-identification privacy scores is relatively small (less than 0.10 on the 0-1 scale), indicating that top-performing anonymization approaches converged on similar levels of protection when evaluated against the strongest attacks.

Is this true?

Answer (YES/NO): NO